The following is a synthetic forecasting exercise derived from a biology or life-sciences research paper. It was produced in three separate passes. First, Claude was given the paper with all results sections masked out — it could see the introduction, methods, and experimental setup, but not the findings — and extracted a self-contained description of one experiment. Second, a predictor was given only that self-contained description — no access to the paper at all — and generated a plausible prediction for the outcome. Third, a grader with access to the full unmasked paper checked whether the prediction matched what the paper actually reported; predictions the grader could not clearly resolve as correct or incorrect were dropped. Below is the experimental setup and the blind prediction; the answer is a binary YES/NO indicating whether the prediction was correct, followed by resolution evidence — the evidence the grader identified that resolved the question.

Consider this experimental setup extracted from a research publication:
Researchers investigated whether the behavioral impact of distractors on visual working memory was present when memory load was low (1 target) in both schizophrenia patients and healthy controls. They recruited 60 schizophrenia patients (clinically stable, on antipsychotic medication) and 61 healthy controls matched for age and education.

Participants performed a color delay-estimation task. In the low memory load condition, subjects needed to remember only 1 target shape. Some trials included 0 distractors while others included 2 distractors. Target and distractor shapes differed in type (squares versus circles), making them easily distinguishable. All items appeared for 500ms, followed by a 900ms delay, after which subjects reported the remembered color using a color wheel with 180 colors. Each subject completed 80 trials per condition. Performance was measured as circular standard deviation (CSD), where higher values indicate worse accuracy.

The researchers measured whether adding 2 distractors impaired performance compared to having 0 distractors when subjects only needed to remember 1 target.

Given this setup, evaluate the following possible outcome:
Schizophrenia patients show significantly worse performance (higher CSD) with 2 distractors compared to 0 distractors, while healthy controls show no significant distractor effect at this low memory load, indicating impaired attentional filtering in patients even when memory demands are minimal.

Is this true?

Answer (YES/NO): NO